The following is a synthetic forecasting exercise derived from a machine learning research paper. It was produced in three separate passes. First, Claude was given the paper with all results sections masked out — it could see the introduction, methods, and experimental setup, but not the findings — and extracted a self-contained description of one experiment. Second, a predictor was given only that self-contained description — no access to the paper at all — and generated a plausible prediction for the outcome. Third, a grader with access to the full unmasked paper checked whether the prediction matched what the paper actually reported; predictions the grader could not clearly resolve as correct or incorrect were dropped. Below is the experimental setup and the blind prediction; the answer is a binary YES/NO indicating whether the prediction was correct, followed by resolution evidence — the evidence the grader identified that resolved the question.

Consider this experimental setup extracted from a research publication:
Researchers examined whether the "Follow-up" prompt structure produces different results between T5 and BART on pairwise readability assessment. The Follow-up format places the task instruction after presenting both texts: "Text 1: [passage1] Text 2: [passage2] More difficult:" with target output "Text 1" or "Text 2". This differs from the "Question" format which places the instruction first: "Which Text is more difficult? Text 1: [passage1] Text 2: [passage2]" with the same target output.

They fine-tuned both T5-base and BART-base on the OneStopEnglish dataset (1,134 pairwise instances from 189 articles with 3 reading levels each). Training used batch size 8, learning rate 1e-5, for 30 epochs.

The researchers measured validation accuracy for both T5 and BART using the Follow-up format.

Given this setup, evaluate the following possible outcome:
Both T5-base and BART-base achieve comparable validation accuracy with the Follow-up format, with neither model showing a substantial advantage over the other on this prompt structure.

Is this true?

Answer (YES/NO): NO